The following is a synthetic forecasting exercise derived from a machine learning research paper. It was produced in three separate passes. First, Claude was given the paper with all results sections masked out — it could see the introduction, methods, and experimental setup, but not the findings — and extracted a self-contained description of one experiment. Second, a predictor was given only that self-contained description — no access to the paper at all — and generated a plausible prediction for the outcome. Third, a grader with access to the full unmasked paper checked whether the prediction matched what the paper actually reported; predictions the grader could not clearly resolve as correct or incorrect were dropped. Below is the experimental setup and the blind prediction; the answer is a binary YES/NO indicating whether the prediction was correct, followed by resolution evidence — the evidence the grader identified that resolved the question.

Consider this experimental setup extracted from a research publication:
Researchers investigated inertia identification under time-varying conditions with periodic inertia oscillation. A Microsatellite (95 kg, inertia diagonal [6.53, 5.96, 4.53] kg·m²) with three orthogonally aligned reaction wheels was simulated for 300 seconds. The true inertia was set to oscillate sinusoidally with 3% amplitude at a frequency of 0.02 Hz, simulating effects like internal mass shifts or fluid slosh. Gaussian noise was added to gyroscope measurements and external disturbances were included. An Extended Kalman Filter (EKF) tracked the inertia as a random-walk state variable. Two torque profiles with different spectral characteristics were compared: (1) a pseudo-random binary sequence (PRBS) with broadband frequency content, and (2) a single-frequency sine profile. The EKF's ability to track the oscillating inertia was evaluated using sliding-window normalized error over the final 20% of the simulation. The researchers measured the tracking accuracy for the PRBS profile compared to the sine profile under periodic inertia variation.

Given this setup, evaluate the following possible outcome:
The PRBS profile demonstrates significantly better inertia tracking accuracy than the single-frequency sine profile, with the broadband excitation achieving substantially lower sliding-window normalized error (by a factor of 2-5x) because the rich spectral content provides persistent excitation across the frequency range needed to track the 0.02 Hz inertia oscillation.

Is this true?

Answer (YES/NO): NO